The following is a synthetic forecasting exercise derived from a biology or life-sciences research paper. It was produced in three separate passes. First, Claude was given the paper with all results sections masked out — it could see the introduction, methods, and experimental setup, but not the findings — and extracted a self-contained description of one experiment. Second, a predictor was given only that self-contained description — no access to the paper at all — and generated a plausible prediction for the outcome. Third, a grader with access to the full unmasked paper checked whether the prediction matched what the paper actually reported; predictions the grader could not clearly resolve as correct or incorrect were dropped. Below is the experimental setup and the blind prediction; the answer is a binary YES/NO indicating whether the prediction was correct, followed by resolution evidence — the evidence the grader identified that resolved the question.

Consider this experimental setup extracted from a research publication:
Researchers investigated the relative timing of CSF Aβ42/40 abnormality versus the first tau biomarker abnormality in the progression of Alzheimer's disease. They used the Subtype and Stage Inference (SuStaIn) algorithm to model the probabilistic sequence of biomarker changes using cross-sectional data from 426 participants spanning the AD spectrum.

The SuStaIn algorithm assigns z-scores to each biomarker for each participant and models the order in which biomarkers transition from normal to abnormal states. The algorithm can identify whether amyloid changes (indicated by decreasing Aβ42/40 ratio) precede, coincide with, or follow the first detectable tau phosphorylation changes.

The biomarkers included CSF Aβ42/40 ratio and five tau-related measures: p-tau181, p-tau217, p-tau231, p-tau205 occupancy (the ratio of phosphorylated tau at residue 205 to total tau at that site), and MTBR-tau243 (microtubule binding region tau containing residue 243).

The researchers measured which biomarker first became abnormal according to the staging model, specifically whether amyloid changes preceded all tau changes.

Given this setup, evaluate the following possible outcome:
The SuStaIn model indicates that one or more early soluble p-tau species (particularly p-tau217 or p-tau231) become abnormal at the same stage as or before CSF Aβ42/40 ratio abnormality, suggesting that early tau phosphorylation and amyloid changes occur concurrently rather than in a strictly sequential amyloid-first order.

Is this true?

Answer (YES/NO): NO